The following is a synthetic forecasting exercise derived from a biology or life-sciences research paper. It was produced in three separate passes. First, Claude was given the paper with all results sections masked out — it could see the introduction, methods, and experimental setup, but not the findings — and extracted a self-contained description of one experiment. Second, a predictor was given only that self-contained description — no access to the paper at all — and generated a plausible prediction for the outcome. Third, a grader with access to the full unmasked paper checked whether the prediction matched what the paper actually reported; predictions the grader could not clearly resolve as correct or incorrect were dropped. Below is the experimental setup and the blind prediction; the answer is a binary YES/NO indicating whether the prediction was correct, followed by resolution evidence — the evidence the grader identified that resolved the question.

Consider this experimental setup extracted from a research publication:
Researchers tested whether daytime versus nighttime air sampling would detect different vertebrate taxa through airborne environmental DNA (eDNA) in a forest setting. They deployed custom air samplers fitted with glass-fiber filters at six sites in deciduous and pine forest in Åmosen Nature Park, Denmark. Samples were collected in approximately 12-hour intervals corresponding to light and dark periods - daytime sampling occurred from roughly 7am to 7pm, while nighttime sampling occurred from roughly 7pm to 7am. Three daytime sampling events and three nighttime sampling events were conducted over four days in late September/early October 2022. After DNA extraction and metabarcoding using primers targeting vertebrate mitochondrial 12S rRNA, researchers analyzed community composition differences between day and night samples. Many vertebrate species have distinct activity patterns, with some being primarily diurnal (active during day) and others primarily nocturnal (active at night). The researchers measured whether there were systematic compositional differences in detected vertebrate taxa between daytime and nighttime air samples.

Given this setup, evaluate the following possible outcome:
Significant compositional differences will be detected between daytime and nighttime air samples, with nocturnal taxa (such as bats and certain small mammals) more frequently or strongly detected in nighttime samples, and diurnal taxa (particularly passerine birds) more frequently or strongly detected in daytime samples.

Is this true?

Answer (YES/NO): NO